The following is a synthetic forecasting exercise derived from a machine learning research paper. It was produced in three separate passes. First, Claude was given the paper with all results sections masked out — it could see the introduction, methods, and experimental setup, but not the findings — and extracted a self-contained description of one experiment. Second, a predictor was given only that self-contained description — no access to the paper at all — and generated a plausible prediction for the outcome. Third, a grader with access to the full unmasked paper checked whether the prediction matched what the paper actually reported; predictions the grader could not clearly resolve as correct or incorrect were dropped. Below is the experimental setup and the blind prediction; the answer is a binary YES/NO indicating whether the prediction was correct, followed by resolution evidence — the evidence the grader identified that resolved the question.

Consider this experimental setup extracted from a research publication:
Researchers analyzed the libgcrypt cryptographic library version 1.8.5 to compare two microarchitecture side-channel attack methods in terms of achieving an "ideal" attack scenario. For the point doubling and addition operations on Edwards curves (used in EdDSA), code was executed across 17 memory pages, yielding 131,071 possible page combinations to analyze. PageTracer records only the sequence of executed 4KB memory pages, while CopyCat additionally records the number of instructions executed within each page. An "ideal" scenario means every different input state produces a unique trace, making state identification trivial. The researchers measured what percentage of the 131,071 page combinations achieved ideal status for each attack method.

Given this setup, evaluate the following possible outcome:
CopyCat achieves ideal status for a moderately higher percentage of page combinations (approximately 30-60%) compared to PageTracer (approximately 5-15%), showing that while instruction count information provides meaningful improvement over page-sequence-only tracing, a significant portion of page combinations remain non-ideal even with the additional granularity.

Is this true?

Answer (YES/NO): NO